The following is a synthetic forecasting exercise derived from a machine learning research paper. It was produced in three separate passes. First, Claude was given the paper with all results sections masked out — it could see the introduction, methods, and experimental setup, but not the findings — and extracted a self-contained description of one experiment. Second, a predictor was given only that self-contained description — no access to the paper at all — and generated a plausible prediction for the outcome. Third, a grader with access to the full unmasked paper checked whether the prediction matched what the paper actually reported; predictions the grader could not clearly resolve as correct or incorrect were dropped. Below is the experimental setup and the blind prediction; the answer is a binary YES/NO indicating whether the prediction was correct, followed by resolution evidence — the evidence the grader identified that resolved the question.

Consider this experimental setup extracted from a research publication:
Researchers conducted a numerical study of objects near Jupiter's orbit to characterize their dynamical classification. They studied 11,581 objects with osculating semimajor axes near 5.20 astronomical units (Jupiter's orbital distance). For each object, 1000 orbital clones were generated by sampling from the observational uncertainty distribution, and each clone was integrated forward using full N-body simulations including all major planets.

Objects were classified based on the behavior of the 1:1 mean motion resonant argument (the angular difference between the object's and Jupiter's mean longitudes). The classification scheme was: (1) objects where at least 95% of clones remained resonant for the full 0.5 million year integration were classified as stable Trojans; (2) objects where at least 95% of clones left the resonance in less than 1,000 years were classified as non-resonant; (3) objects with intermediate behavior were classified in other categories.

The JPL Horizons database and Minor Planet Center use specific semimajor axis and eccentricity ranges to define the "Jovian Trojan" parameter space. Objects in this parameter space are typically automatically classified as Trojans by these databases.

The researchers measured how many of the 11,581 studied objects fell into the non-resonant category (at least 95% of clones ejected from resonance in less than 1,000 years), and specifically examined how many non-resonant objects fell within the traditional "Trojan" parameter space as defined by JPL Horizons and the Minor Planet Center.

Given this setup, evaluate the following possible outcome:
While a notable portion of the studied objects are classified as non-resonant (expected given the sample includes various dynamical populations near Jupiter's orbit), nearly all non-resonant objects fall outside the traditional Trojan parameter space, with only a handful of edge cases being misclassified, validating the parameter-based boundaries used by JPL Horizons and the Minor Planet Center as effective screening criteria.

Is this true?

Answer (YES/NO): NO